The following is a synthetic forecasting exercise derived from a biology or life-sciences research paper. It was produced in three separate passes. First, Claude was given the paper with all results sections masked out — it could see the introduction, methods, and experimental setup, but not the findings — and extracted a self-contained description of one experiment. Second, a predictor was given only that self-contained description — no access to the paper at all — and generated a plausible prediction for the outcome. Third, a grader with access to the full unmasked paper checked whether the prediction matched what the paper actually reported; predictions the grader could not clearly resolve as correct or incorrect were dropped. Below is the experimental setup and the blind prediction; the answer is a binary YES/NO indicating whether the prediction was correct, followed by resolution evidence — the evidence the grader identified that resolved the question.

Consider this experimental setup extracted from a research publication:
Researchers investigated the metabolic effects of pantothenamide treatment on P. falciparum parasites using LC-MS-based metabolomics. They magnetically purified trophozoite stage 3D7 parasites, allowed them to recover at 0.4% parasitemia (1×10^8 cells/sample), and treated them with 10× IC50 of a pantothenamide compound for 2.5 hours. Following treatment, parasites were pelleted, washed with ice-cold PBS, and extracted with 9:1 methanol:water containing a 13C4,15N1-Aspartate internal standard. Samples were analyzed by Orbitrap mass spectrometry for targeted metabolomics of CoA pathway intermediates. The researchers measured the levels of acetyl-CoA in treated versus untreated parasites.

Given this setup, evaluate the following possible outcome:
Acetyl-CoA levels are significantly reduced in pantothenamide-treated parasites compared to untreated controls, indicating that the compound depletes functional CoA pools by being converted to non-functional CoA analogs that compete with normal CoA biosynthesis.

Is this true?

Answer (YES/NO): YES